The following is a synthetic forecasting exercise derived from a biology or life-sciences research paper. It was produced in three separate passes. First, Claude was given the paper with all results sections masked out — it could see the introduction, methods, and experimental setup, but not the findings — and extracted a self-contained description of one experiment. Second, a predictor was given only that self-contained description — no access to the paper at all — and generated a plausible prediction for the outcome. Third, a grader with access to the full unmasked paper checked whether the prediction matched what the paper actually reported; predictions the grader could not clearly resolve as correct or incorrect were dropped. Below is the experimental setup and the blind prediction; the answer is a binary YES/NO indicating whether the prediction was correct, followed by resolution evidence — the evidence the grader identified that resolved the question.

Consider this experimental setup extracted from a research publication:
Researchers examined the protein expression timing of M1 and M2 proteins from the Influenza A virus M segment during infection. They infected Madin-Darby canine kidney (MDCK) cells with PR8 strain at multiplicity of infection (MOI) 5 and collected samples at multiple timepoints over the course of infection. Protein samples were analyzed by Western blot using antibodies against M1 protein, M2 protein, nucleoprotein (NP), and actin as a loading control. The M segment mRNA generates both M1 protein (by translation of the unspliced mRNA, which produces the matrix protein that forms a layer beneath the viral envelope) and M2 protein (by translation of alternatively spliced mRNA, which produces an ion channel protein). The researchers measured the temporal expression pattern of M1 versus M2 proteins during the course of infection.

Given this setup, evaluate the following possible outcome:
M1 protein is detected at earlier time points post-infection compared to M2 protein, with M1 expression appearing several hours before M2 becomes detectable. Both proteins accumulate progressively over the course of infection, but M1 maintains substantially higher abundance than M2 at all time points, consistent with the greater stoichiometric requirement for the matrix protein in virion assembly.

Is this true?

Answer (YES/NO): NO